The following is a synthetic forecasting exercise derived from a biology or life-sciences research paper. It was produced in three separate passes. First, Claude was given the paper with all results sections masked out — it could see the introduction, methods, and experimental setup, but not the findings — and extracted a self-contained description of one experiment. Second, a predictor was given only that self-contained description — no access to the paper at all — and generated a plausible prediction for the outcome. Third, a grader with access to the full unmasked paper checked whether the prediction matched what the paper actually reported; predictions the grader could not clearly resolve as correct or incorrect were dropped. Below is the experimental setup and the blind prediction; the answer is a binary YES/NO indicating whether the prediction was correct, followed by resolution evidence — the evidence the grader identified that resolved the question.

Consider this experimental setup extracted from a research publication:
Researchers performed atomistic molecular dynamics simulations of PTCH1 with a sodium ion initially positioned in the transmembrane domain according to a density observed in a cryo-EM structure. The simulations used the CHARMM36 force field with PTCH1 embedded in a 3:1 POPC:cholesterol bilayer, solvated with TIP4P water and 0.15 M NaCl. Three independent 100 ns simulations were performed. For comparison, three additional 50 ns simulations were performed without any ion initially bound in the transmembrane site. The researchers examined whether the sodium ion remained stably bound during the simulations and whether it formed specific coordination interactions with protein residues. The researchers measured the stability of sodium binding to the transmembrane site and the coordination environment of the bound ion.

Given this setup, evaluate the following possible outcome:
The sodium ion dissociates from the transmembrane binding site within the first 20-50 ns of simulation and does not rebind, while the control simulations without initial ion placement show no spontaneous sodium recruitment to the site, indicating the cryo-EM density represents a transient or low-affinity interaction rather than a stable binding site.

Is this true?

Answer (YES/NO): NO